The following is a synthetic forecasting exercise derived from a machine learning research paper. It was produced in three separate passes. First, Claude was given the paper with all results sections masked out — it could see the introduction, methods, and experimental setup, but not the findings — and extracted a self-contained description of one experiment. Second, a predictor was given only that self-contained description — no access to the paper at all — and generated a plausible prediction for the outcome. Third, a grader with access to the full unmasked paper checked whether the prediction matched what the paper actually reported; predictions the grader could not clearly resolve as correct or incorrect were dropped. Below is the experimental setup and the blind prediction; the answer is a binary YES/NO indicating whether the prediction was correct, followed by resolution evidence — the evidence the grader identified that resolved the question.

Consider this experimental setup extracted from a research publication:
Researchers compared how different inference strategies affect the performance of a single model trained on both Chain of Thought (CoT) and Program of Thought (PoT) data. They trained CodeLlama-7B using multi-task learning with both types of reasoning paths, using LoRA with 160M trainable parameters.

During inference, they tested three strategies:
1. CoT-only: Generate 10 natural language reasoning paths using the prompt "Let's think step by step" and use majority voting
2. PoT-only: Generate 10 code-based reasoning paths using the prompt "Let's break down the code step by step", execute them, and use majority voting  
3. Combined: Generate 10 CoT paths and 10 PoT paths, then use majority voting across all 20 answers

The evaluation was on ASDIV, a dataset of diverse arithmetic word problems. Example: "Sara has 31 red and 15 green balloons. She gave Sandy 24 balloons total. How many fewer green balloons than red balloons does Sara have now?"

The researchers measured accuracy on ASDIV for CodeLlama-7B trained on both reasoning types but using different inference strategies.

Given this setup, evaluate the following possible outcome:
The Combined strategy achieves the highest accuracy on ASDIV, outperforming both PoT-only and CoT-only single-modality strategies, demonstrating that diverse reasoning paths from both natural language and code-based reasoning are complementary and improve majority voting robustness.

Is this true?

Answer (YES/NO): YES